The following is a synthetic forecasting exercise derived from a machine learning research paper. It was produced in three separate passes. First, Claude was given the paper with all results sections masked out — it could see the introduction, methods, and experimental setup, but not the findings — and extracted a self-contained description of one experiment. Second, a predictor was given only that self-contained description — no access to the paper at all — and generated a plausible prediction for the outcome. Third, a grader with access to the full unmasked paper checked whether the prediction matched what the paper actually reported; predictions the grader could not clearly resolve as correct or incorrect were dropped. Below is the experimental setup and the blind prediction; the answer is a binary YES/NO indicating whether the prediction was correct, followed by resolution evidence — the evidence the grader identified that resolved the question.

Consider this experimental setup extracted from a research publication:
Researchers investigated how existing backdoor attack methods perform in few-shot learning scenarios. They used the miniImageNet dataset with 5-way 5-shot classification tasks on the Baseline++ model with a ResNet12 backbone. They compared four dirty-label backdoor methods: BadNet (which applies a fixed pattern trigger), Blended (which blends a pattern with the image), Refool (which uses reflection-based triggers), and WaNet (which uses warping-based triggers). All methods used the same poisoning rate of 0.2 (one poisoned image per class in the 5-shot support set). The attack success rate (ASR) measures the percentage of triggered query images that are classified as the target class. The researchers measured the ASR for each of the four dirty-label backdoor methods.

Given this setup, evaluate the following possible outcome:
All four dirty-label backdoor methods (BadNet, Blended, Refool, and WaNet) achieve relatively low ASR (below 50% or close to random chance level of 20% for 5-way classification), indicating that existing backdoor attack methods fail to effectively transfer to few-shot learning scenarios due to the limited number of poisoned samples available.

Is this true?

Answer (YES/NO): NO